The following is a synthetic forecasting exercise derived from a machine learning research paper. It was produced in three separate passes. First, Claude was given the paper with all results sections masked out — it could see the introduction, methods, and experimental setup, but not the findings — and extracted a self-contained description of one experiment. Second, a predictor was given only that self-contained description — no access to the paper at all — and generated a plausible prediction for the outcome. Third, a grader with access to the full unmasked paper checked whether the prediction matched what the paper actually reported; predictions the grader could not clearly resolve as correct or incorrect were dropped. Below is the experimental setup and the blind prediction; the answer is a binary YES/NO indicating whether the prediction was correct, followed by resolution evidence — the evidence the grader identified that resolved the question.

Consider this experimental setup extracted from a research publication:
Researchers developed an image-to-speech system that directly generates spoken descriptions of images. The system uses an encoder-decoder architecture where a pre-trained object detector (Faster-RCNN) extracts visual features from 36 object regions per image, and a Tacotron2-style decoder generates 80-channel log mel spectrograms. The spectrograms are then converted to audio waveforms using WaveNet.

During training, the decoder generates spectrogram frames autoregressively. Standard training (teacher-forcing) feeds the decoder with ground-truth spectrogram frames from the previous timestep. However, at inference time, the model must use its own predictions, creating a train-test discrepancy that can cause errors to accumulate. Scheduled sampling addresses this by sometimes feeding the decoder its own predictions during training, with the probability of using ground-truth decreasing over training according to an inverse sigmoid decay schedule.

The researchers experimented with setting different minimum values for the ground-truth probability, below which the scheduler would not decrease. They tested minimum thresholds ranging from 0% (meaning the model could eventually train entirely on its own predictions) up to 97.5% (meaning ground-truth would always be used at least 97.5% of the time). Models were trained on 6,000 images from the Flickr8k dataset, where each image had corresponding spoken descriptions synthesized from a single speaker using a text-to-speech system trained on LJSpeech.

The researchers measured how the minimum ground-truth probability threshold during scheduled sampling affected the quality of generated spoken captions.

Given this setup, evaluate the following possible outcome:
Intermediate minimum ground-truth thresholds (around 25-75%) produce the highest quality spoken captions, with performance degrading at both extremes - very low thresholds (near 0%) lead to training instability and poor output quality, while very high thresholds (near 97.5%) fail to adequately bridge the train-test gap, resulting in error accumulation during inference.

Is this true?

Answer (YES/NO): NO